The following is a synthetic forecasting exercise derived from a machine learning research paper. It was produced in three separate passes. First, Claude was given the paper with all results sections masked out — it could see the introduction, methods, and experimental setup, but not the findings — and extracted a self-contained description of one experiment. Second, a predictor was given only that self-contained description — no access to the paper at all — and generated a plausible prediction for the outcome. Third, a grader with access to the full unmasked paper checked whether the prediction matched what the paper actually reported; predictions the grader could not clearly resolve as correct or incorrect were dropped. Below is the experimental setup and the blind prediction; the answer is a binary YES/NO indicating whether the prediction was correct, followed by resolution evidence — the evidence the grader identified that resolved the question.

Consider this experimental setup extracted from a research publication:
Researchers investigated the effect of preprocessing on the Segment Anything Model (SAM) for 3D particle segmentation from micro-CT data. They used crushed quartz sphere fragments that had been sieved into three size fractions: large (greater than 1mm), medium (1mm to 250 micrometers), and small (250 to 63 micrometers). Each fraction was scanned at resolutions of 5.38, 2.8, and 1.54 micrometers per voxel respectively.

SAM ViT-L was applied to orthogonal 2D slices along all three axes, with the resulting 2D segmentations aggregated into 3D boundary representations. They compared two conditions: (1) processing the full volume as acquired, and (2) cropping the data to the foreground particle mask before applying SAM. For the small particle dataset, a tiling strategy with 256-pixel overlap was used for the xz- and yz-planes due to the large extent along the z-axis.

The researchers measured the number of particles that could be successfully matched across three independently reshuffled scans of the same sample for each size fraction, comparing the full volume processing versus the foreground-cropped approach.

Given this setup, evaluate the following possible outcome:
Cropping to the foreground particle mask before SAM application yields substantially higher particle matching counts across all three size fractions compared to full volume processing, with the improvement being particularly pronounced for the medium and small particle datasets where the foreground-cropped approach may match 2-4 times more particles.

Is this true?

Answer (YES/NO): NO